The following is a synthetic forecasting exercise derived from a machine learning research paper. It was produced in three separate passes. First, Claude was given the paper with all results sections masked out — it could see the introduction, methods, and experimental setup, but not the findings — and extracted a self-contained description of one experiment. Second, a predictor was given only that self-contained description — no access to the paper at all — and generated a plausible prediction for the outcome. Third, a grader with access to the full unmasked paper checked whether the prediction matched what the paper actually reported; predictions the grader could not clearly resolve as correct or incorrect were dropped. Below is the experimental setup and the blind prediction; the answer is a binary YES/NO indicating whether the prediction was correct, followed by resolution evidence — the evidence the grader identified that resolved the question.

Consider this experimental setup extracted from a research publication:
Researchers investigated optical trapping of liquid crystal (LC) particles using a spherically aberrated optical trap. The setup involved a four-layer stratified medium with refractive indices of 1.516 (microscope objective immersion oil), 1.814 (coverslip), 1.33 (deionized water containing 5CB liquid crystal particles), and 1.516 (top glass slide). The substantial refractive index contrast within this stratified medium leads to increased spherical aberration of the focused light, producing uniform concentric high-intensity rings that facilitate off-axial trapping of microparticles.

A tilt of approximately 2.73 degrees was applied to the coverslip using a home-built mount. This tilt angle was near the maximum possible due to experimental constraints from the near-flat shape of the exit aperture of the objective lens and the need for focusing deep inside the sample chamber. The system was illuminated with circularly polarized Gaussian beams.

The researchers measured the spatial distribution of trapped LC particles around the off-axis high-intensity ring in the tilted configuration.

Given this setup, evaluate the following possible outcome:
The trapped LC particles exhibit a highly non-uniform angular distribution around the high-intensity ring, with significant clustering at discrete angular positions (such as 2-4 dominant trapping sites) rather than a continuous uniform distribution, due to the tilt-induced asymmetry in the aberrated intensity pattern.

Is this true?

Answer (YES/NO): YES